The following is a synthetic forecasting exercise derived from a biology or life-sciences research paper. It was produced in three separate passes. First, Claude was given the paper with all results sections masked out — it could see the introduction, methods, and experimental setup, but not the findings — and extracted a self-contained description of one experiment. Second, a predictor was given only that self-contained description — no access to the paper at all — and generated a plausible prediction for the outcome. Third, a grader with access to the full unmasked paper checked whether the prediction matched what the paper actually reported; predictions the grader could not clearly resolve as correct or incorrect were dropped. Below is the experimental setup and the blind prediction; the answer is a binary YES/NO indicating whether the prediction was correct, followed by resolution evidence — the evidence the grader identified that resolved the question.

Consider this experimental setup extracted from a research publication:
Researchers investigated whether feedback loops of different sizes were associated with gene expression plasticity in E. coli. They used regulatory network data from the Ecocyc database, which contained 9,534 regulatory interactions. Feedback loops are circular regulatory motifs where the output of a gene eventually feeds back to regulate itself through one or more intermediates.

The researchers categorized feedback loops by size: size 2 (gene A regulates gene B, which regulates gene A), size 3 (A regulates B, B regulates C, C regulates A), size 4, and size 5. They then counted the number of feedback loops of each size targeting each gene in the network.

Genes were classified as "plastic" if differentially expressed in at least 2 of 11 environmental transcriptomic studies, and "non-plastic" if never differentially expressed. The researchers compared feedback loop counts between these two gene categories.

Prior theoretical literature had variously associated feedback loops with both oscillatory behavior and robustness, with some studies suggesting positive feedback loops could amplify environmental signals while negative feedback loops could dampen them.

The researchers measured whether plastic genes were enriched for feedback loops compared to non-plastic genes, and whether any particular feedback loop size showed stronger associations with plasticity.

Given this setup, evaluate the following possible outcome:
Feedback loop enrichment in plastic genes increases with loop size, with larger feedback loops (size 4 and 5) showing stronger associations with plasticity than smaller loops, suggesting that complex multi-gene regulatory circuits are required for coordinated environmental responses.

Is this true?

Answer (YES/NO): NO